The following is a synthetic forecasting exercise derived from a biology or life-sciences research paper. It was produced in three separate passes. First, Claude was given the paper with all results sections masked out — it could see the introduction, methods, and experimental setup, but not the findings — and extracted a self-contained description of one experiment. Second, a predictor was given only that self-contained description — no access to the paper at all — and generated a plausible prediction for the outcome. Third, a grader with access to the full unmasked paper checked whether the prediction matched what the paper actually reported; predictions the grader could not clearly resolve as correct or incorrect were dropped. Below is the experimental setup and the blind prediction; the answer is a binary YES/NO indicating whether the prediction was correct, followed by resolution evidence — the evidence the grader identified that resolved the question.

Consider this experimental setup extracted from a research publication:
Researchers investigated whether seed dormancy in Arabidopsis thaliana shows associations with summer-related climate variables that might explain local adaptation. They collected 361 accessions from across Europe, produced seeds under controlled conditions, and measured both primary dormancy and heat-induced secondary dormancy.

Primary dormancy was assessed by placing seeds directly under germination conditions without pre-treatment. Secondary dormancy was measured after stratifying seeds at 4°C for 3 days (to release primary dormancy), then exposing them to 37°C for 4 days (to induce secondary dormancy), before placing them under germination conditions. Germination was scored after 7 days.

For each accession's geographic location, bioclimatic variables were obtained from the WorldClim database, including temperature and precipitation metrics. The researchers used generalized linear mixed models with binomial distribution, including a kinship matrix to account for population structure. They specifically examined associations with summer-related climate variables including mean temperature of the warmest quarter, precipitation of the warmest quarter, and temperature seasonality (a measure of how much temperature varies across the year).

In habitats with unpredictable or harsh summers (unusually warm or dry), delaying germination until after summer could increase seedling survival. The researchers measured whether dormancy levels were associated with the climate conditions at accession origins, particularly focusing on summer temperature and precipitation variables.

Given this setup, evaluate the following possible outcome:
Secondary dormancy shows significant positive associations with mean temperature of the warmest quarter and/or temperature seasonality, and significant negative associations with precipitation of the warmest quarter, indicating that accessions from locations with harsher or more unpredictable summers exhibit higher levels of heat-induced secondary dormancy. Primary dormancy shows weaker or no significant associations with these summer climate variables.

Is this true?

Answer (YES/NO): NO